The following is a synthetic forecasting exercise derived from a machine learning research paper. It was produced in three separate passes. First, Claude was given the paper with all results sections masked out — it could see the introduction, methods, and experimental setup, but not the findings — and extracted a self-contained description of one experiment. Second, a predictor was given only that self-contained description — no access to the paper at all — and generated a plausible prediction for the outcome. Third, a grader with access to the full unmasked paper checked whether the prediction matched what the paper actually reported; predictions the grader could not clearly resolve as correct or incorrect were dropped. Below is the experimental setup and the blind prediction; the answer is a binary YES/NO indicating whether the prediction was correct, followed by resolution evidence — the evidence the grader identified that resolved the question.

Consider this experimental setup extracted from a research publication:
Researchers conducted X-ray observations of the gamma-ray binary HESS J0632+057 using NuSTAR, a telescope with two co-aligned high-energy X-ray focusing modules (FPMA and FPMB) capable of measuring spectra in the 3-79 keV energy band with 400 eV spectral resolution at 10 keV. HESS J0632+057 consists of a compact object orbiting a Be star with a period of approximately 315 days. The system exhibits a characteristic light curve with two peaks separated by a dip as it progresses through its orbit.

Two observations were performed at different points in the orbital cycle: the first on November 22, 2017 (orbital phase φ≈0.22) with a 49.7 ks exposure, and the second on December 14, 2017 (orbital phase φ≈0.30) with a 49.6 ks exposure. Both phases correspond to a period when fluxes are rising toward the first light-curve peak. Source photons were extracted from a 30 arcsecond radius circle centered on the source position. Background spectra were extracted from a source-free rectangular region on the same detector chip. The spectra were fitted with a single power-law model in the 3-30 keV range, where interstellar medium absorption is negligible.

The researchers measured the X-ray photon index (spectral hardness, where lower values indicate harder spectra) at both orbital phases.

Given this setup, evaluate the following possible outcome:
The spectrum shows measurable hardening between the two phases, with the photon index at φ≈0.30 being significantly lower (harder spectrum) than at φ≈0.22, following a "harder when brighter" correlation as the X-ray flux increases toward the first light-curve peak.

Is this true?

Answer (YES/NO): NO